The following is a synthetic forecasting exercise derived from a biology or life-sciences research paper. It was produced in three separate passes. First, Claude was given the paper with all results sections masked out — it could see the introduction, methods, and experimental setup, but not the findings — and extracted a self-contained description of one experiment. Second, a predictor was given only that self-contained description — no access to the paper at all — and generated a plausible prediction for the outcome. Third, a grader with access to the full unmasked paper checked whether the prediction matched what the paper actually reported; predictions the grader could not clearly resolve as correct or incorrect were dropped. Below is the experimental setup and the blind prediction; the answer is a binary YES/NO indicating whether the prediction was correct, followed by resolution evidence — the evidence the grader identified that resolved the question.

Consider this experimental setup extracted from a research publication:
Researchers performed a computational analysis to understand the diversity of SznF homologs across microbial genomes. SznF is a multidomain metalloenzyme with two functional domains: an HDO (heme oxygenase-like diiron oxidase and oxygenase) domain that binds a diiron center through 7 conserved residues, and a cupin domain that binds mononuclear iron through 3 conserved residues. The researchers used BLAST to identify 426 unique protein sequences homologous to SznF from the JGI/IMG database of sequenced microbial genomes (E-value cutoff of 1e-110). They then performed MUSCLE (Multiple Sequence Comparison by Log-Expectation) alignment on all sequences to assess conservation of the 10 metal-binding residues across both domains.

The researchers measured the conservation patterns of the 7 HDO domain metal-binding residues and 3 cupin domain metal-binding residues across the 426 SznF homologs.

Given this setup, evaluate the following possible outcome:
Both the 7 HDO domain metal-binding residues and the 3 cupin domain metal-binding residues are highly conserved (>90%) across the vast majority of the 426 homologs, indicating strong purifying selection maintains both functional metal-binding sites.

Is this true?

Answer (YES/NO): NO